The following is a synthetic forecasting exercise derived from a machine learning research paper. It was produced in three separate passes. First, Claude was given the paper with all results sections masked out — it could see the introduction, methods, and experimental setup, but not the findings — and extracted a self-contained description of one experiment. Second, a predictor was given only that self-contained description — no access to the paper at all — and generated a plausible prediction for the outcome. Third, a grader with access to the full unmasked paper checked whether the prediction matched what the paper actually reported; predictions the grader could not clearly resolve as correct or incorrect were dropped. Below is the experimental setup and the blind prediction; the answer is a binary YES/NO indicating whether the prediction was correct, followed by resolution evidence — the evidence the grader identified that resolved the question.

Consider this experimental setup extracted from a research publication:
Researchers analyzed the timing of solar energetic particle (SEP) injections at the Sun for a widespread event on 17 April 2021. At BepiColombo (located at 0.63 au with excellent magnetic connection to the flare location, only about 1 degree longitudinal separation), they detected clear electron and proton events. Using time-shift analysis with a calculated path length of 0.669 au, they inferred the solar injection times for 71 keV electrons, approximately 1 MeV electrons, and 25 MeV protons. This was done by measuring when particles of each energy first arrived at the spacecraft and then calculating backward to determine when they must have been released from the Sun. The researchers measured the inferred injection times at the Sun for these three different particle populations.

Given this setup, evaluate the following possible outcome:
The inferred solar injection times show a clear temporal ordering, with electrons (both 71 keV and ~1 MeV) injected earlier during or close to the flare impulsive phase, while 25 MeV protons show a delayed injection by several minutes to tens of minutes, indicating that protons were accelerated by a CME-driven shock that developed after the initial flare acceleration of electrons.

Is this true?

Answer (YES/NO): NO